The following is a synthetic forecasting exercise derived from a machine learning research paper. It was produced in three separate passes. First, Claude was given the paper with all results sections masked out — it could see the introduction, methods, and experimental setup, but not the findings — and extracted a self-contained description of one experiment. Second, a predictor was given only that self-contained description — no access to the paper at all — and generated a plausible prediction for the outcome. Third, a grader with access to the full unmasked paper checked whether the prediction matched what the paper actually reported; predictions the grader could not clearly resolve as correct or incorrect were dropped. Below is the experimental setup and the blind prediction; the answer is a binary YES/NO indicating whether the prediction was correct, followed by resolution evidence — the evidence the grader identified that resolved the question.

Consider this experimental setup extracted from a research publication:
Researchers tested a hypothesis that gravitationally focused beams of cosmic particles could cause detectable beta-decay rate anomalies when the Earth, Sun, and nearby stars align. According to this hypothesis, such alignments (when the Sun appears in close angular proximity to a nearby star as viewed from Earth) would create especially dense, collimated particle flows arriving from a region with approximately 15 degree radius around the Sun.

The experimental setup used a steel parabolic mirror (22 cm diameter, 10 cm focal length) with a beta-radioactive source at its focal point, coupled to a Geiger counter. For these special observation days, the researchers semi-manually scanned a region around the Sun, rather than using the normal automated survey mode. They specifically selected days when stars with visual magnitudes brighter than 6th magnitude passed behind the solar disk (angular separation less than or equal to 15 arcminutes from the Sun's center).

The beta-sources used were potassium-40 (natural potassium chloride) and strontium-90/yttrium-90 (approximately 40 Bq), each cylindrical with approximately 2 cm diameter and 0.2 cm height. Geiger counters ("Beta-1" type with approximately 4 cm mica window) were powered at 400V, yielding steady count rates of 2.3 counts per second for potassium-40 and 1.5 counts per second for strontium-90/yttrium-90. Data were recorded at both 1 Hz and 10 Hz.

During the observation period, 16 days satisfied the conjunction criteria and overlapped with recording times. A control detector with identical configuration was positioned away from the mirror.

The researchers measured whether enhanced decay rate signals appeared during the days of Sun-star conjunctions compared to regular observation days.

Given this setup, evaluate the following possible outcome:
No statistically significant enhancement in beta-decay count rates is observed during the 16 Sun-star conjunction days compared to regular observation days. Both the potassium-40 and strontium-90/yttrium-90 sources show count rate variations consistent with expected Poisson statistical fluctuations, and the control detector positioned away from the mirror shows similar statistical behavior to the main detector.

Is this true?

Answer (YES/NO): YES